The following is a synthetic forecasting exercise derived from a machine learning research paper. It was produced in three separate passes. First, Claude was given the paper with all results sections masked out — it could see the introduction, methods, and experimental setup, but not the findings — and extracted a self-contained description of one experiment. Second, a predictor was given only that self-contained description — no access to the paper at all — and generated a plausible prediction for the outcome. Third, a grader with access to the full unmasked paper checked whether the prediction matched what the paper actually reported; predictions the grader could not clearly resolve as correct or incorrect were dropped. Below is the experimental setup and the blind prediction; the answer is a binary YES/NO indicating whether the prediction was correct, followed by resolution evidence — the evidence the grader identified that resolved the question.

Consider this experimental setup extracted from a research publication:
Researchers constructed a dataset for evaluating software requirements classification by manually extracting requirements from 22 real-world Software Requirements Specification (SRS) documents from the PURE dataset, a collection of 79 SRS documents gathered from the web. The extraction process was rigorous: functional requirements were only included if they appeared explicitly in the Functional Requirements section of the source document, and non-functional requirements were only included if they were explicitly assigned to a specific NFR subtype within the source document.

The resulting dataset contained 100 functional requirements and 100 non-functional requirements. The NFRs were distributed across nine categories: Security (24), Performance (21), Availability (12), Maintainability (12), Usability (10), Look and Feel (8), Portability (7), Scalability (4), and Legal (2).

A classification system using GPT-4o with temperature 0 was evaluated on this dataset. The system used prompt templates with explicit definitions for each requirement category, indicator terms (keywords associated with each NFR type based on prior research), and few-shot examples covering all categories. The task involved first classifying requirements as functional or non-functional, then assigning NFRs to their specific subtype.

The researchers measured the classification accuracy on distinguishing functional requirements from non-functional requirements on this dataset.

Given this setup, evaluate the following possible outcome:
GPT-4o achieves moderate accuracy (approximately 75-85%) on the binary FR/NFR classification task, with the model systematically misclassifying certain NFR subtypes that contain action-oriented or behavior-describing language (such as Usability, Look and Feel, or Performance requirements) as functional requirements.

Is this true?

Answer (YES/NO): NO